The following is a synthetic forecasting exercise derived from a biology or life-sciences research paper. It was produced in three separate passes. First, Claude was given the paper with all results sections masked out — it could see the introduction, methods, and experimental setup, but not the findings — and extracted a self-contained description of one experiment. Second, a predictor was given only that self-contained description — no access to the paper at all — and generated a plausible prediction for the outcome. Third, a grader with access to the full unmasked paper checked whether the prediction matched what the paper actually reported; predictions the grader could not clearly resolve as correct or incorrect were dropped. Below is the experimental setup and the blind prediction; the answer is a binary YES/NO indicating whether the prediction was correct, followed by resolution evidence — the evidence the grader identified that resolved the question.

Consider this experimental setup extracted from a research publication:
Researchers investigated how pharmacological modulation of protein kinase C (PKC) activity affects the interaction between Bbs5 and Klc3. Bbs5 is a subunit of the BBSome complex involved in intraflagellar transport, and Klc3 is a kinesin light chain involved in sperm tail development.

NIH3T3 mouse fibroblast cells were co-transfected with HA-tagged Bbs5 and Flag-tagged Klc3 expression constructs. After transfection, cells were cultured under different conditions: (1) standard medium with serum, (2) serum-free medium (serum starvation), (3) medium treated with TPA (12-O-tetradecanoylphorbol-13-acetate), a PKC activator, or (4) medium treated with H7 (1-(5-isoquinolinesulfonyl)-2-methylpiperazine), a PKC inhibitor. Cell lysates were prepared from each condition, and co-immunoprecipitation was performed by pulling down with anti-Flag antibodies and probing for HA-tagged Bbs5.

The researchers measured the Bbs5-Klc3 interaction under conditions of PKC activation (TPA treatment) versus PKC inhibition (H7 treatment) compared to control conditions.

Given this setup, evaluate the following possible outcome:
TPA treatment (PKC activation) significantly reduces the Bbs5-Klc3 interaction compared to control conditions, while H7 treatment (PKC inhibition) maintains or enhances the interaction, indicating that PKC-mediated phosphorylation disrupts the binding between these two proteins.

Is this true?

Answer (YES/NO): NO